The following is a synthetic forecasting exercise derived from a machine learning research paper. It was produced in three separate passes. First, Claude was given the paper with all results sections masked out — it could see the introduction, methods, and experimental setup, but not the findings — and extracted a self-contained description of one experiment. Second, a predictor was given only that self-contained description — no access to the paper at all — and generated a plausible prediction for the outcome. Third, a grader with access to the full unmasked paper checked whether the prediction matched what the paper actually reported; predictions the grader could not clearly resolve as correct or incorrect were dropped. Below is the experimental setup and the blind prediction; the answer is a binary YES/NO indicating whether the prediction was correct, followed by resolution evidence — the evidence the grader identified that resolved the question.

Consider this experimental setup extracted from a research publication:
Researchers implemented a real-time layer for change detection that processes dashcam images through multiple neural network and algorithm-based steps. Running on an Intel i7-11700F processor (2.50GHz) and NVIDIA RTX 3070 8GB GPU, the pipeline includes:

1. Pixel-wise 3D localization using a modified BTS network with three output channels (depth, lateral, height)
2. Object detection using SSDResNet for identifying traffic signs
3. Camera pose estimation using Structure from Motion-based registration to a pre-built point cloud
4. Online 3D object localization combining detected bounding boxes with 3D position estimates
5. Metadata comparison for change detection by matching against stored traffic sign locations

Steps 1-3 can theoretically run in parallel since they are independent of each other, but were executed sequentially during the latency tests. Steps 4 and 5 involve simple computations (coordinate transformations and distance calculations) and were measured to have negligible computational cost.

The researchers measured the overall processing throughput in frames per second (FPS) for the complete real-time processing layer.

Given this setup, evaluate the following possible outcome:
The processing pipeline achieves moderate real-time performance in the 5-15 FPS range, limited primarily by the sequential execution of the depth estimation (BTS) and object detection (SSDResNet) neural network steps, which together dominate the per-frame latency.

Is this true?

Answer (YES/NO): YES